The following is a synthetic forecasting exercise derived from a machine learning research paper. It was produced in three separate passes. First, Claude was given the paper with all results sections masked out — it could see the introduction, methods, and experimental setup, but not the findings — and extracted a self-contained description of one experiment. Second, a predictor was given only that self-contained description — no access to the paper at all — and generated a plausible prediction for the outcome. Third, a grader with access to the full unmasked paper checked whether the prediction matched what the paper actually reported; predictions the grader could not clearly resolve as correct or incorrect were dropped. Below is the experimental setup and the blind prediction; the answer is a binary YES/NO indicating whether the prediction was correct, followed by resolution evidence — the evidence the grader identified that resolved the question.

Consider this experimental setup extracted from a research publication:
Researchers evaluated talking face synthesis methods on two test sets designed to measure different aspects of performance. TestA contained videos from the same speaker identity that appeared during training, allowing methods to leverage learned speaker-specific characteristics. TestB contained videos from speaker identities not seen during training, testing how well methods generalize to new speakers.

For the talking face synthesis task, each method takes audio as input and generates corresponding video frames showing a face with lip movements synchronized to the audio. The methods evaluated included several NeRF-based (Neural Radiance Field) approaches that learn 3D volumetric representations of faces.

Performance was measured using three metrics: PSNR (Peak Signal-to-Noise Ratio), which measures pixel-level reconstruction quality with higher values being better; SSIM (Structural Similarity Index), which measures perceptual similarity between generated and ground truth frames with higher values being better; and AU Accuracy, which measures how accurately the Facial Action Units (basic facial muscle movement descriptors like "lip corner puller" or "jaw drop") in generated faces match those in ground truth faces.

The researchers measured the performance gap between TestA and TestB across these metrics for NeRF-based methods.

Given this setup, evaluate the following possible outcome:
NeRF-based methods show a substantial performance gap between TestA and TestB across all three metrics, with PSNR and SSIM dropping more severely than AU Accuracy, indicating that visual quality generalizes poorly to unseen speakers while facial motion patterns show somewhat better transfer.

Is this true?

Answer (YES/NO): YES